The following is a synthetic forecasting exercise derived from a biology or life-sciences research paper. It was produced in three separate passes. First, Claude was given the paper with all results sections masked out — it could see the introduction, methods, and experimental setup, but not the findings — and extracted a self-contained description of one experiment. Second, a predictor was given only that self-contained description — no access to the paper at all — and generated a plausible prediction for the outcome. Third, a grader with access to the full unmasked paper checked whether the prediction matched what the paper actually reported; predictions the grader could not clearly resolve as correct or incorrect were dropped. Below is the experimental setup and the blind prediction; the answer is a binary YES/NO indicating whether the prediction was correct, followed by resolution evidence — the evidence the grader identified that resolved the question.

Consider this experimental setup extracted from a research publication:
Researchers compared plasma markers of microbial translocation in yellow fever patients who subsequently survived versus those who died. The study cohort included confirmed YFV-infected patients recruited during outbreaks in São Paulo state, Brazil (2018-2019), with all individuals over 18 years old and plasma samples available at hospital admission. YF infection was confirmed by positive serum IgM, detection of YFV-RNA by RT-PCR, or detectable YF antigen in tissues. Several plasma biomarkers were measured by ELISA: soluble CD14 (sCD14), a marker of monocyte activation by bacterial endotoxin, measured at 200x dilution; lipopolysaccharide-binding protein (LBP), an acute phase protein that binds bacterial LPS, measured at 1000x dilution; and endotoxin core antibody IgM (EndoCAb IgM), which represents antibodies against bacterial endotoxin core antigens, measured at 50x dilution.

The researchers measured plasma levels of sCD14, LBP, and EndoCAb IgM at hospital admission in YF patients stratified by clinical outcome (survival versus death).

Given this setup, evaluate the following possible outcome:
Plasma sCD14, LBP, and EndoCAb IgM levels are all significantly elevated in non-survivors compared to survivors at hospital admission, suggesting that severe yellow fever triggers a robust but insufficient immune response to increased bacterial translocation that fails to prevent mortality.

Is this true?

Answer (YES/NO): NO